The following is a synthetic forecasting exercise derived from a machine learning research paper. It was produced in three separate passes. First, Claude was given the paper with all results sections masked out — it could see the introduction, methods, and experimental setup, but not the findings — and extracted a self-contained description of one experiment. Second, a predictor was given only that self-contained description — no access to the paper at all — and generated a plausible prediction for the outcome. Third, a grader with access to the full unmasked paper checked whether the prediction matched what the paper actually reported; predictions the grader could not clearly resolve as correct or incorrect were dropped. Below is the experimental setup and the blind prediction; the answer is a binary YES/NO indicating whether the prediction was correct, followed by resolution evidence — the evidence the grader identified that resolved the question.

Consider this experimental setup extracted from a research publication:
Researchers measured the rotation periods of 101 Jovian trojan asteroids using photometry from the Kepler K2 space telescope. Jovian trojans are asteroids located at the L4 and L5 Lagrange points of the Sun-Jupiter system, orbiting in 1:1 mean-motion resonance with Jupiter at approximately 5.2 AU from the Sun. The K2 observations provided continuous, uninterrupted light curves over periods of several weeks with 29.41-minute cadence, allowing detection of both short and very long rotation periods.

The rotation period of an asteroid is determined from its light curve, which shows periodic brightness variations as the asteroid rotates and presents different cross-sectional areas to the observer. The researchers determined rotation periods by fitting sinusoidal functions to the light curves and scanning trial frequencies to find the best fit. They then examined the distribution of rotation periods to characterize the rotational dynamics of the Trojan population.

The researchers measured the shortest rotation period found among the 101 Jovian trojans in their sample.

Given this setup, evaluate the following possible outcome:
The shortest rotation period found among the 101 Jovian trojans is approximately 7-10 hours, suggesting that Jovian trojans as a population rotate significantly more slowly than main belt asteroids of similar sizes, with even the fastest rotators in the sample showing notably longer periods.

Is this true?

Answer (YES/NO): NO